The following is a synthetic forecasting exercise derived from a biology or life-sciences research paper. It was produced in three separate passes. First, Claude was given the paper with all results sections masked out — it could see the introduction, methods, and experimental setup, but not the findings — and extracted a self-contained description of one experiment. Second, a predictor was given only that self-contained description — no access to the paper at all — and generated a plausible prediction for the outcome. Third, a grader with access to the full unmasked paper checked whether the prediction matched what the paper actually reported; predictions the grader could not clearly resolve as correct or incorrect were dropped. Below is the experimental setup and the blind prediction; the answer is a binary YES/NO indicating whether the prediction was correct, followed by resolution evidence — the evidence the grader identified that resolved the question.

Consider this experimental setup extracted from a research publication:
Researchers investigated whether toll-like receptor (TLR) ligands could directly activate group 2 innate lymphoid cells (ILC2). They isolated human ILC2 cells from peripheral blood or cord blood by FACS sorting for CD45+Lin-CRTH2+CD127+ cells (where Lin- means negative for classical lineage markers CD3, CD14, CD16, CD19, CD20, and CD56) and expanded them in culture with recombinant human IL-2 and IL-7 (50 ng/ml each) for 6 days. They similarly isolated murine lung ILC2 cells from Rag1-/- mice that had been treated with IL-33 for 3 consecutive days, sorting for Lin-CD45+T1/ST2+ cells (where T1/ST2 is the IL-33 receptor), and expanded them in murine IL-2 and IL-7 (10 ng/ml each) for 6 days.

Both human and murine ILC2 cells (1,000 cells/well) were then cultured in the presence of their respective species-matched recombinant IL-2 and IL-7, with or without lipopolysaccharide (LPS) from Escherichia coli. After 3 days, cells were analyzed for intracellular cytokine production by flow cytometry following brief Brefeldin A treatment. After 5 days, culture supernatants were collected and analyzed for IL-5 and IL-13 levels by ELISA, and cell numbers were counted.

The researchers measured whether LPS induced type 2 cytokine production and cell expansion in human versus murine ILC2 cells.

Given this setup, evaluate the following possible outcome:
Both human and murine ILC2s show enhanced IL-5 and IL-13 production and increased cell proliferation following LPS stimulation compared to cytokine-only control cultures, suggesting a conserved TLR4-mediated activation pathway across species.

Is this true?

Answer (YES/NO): NO